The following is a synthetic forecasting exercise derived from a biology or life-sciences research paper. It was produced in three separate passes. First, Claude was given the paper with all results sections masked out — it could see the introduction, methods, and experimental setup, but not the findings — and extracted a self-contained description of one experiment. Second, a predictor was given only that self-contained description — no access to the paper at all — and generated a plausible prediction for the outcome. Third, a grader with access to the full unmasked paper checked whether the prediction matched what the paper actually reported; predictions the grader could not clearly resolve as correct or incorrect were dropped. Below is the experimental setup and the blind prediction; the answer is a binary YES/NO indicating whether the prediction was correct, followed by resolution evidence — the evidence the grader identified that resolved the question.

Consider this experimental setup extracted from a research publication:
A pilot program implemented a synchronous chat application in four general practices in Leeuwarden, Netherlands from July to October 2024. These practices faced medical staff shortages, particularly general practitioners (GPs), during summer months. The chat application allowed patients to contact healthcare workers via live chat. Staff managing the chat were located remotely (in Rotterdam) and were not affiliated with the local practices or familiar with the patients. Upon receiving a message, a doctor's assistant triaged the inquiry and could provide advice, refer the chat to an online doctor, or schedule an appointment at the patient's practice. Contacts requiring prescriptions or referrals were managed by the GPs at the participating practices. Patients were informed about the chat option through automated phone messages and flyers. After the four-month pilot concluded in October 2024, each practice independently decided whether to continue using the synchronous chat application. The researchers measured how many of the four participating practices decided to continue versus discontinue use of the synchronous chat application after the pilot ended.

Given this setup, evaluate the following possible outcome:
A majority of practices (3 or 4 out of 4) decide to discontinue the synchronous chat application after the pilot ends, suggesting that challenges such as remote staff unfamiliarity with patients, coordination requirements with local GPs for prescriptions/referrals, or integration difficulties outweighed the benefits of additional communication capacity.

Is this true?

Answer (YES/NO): YES